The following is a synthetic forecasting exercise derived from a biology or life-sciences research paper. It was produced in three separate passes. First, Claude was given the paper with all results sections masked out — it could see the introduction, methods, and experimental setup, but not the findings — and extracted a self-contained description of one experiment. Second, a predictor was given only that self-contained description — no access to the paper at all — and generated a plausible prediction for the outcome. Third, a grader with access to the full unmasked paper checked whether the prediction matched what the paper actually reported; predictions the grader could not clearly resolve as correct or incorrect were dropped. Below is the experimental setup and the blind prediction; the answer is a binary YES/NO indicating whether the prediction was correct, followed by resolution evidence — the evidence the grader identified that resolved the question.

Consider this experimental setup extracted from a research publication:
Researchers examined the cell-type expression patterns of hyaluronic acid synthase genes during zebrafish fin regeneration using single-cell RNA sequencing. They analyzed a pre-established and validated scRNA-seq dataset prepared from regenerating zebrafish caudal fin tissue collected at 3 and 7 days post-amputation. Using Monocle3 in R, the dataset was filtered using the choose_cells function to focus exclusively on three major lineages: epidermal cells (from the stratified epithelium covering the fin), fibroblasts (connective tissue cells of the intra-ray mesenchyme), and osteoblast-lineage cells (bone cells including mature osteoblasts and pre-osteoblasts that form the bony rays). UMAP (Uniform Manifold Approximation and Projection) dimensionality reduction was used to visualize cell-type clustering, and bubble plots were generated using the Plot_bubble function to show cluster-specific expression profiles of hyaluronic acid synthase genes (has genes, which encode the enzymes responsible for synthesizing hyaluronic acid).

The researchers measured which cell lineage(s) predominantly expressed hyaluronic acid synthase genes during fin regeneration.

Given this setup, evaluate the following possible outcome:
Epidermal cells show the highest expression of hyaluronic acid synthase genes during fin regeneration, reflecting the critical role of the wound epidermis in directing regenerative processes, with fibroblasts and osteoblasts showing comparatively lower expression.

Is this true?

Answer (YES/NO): NO